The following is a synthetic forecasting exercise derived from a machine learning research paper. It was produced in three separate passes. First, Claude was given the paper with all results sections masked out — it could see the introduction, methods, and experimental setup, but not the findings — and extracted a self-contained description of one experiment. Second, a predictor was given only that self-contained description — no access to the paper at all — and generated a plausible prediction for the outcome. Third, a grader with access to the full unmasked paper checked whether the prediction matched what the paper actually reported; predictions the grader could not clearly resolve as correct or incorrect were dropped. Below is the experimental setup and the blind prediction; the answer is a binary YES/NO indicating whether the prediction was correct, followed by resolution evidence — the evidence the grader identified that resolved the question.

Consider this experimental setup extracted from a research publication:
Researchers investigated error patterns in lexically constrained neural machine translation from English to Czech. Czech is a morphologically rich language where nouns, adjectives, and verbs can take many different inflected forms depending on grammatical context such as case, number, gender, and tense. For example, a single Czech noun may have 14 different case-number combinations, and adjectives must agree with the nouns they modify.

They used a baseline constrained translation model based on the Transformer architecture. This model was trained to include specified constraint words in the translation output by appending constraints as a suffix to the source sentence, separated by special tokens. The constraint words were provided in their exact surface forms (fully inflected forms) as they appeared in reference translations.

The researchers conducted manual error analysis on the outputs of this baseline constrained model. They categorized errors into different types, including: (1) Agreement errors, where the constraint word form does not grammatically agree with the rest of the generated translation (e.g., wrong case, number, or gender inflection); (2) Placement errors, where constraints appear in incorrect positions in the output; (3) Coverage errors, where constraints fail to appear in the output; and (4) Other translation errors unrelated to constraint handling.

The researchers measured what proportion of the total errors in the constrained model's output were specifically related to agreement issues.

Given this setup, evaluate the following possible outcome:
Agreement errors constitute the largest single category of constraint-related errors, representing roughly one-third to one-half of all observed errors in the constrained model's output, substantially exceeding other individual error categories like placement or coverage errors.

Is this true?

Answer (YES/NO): YES